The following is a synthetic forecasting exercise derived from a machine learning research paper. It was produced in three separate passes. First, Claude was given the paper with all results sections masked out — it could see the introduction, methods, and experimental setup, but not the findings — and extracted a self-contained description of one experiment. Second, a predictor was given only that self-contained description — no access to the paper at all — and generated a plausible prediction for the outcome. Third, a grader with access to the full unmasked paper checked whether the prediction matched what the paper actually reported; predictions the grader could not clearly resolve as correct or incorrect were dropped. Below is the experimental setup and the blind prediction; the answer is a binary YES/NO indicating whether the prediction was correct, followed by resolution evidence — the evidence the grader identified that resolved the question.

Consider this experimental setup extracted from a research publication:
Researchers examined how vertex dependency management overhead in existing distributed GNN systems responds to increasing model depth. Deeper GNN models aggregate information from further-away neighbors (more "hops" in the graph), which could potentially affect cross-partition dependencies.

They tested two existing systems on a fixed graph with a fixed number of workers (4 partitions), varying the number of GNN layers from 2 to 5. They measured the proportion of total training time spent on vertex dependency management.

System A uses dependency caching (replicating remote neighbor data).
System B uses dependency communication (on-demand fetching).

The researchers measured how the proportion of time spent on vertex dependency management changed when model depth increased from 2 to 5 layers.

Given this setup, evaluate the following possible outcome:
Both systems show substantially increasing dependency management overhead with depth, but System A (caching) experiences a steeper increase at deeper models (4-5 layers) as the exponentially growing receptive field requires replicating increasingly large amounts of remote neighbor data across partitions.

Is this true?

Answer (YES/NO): NO